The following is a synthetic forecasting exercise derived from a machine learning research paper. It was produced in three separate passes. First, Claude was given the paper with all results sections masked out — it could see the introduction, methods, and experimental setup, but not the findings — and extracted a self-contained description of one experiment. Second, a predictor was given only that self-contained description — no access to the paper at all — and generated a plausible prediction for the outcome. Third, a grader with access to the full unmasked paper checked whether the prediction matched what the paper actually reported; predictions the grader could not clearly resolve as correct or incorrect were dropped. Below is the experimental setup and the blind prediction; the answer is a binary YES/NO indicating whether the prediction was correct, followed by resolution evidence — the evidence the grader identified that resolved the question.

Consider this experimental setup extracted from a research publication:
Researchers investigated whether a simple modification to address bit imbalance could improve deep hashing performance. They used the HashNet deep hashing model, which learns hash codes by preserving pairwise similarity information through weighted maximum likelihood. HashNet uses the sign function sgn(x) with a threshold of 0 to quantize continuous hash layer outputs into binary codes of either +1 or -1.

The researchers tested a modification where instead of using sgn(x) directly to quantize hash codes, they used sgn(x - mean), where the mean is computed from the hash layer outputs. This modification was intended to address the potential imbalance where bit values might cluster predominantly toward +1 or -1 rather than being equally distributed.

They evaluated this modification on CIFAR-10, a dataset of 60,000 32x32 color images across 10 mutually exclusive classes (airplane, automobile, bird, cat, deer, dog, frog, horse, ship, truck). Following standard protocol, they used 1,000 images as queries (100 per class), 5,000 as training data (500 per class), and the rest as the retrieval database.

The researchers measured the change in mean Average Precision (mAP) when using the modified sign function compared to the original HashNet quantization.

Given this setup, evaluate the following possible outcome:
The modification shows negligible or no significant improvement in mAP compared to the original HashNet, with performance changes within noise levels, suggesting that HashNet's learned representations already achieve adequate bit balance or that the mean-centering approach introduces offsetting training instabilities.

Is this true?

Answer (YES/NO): NO